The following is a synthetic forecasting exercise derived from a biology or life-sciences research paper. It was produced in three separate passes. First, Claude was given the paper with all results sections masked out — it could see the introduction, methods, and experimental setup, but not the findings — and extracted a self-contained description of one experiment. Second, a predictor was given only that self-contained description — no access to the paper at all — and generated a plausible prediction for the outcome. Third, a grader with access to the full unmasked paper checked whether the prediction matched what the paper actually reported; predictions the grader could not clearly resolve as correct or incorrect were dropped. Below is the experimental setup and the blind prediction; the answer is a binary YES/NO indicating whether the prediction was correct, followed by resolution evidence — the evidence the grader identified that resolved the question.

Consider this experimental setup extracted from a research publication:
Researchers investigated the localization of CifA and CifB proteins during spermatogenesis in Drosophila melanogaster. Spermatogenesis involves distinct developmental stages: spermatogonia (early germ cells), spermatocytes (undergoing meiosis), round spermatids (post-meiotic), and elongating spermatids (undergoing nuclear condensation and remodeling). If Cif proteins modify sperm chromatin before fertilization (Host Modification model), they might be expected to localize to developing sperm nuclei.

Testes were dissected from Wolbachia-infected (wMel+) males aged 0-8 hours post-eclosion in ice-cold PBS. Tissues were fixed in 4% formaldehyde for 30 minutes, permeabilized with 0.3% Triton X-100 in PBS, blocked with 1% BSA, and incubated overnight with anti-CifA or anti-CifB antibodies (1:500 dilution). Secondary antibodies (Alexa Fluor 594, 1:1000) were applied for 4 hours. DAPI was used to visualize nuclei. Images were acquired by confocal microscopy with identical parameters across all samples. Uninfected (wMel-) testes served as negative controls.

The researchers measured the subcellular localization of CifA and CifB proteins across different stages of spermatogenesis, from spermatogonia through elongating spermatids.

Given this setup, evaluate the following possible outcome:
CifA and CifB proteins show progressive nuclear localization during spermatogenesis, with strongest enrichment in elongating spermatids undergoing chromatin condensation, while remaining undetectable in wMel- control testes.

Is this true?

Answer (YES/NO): NO